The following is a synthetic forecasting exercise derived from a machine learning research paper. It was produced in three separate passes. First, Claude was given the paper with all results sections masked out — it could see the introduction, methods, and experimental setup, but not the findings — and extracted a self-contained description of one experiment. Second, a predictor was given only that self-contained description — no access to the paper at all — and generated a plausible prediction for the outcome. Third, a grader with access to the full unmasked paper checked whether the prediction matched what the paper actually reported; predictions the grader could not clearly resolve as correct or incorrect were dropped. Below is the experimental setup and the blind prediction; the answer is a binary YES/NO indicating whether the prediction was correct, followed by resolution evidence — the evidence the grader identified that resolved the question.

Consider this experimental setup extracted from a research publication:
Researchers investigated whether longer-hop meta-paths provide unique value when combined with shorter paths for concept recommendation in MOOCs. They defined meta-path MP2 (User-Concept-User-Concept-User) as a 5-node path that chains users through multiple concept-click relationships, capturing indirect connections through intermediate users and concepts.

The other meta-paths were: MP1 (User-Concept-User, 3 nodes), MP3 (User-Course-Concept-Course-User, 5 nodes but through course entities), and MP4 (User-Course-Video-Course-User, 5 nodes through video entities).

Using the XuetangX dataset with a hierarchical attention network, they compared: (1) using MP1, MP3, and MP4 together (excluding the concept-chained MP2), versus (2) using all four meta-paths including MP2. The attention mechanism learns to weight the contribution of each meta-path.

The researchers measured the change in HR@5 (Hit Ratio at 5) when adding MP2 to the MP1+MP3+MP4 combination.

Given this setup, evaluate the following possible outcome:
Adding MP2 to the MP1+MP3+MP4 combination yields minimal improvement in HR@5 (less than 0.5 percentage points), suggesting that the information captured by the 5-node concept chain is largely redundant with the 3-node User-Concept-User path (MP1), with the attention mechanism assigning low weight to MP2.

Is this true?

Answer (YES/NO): NO